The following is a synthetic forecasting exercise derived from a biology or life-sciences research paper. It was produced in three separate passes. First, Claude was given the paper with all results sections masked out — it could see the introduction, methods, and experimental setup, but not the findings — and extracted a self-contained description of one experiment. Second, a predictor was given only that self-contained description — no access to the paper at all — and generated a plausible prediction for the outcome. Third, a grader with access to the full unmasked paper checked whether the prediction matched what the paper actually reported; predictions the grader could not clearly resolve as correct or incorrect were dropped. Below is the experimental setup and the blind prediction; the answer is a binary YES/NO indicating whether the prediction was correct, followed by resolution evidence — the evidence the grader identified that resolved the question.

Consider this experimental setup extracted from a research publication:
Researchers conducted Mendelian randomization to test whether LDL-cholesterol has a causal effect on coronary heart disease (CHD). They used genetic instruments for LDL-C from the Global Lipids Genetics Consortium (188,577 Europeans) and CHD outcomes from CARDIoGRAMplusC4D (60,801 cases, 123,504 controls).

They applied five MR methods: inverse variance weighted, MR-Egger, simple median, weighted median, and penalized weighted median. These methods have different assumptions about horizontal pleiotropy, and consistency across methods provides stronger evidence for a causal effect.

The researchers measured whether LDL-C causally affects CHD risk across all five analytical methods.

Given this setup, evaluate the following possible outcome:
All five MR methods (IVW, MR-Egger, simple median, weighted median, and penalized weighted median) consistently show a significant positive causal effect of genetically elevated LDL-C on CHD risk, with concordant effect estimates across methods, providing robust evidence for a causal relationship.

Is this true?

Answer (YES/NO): YES